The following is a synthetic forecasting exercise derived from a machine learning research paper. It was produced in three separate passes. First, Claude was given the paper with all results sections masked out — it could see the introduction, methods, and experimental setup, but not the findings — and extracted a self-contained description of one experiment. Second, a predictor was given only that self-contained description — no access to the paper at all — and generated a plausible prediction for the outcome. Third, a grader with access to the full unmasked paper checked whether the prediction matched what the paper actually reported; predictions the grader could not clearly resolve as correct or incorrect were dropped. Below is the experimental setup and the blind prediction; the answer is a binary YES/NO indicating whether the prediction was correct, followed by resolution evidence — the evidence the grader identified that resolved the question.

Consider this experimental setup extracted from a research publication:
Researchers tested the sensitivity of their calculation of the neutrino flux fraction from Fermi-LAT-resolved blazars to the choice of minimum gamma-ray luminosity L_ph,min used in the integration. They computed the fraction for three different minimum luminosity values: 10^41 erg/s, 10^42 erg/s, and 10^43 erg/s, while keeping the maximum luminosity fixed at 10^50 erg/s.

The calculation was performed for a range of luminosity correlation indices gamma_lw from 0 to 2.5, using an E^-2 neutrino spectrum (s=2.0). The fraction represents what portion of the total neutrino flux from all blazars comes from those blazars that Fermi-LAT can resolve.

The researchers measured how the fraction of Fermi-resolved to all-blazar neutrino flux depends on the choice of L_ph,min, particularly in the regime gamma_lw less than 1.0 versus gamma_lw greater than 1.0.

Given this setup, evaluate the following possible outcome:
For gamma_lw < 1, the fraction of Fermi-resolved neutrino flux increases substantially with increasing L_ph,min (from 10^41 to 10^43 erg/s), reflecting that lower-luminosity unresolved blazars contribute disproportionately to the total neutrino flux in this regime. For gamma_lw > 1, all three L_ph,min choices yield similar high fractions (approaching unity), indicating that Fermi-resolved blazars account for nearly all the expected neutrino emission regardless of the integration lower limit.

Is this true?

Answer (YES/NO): NO